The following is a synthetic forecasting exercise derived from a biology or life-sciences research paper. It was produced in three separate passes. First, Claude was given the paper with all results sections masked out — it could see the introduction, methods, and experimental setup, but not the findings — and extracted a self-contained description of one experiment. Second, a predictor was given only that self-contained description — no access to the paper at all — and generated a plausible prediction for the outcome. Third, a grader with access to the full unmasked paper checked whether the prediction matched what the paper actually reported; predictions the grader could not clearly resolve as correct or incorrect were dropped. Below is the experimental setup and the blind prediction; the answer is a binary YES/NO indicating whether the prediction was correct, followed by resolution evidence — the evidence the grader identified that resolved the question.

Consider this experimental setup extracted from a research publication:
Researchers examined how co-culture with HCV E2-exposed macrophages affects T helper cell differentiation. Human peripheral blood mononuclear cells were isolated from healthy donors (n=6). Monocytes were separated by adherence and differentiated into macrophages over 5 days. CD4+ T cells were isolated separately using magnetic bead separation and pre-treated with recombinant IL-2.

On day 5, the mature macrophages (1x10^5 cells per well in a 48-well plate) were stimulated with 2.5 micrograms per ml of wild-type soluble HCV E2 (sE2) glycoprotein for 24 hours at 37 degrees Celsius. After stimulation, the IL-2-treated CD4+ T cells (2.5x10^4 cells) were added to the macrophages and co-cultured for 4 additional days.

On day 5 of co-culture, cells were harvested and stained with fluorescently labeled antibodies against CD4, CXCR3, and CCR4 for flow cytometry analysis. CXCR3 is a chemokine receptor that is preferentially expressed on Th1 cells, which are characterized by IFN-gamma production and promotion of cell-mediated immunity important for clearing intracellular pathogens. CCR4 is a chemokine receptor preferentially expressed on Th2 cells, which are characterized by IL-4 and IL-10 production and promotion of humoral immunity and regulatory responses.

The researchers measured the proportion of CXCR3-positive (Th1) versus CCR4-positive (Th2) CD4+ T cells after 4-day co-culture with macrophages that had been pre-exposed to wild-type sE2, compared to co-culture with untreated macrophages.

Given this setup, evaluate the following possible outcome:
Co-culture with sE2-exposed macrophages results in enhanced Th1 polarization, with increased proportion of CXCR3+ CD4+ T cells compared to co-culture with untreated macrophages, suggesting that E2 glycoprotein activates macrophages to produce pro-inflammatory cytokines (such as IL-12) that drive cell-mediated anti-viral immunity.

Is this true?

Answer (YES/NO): NO